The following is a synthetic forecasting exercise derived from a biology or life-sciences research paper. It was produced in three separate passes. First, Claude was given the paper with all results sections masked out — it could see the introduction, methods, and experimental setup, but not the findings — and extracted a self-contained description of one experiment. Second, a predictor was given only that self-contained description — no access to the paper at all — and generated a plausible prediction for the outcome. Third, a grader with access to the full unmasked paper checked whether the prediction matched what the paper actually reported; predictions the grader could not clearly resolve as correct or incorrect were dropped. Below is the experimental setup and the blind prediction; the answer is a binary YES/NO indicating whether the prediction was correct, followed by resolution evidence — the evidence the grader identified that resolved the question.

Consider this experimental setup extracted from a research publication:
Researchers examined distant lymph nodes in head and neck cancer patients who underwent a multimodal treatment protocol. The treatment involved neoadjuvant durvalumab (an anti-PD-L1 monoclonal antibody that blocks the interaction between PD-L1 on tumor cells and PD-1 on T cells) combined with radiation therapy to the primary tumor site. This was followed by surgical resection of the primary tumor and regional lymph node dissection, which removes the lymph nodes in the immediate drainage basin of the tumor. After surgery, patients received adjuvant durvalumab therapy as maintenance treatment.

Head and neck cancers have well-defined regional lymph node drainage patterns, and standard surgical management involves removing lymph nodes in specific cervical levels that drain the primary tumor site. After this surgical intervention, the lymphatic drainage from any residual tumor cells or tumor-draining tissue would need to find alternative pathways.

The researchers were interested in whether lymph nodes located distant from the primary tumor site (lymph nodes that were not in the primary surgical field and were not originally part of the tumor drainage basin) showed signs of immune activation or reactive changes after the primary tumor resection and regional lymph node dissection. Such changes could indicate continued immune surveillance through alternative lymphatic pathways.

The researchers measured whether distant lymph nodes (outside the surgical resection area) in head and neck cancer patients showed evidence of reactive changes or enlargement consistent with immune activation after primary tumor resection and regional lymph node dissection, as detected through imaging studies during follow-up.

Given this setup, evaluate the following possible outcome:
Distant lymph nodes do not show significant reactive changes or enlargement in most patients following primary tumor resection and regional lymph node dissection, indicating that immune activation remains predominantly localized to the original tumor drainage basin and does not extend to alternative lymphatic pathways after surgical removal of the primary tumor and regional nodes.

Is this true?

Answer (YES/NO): NO